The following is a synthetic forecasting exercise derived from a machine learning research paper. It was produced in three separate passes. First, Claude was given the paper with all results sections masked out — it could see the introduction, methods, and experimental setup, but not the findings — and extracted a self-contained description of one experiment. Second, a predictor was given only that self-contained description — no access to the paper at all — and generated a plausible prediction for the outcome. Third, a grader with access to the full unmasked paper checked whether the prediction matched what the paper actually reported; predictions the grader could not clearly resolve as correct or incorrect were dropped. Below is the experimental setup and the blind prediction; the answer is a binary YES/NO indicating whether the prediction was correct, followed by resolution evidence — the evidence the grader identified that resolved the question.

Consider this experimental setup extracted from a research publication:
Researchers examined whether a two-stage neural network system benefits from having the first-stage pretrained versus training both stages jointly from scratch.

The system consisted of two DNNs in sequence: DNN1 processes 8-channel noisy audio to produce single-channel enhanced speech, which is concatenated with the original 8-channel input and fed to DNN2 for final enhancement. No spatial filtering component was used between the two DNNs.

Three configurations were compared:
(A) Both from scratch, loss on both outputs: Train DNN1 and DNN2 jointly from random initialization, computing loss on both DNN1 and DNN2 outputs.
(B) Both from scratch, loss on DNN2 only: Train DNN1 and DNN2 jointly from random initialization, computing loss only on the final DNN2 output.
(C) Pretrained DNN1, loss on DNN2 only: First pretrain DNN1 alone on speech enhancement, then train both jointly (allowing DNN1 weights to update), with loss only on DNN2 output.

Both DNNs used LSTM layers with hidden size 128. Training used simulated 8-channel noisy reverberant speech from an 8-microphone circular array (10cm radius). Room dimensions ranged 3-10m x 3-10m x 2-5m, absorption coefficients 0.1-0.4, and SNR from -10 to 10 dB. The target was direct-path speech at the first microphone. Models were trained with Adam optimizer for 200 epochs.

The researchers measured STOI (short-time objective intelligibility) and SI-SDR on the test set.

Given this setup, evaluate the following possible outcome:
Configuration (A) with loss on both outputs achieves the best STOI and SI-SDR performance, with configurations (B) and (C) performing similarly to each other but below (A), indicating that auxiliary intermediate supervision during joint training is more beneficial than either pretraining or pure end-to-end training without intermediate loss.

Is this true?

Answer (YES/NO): NO